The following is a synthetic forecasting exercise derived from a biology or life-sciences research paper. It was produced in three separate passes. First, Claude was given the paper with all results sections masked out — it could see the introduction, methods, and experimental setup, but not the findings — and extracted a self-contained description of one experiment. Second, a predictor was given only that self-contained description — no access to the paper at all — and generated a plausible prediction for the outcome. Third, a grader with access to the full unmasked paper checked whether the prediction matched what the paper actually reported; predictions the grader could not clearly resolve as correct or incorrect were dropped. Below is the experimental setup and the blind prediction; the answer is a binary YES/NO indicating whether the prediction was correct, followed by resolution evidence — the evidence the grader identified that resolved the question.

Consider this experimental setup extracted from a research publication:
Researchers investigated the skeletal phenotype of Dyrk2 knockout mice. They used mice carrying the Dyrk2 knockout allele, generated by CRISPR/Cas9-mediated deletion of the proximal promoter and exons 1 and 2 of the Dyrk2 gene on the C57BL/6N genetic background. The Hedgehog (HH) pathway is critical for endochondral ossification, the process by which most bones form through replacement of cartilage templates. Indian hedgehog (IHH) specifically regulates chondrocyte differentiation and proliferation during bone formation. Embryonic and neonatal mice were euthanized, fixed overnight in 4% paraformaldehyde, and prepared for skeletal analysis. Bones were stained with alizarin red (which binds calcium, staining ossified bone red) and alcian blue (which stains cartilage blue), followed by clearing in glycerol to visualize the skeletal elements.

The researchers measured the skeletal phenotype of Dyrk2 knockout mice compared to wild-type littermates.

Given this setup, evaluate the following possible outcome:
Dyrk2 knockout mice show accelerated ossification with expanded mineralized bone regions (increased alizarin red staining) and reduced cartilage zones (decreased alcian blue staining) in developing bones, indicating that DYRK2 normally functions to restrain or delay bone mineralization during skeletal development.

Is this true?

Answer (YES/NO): NO